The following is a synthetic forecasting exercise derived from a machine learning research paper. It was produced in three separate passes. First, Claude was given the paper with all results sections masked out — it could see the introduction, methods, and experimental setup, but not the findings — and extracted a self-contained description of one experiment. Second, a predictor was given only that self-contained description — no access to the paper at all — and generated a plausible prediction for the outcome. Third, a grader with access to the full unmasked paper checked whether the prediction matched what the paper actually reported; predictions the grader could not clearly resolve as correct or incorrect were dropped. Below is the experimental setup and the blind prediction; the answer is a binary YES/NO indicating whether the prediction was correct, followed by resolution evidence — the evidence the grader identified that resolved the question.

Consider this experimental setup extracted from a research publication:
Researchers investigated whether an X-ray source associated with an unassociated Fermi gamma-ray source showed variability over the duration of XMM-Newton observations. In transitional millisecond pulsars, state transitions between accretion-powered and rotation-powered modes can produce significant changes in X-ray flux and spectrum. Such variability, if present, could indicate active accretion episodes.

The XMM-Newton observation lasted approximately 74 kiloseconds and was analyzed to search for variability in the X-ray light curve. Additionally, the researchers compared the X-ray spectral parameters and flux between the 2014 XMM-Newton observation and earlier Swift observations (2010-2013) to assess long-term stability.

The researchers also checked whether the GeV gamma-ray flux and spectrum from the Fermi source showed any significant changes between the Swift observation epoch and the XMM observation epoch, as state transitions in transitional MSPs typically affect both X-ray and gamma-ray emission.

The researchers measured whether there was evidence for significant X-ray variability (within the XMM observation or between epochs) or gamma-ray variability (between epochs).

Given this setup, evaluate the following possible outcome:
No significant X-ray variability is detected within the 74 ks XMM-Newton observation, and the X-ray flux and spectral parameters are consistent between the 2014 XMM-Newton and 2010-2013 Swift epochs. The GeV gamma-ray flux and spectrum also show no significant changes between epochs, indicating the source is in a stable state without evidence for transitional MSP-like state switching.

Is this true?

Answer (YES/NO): NO